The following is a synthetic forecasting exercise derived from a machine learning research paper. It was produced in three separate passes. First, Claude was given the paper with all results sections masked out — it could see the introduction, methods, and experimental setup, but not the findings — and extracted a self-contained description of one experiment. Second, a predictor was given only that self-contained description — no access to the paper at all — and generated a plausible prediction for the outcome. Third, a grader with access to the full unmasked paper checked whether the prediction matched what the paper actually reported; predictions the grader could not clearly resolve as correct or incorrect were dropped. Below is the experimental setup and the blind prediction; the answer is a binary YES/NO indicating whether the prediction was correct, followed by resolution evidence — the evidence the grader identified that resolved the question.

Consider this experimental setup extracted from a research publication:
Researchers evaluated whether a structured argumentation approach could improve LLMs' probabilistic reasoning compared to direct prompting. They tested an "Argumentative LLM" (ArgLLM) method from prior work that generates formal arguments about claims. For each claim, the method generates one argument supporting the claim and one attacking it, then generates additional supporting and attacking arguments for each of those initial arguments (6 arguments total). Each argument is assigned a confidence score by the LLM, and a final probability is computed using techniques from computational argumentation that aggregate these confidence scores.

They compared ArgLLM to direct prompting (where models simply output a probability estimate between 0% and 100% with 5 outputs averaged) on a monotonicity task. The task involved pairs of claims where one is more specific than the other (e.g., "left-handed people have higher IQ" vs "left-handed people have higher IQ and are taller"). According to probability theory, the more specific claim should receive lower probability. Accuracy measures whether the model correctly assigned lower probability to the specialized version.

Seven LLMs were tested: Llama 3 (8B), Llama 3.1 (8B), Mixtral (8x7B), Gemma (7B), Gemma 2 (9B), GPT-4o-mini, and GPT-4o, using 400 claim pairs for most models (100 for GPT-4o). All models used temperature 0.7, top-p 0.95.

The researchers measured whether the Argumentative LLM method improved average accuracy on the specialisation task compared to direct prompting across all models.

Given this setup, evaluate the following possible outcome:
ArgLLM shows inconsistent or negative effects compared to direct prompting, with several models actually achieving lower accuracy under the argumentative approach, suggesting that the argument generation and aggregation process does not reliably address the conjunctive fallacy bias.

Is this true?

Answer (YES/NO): YES